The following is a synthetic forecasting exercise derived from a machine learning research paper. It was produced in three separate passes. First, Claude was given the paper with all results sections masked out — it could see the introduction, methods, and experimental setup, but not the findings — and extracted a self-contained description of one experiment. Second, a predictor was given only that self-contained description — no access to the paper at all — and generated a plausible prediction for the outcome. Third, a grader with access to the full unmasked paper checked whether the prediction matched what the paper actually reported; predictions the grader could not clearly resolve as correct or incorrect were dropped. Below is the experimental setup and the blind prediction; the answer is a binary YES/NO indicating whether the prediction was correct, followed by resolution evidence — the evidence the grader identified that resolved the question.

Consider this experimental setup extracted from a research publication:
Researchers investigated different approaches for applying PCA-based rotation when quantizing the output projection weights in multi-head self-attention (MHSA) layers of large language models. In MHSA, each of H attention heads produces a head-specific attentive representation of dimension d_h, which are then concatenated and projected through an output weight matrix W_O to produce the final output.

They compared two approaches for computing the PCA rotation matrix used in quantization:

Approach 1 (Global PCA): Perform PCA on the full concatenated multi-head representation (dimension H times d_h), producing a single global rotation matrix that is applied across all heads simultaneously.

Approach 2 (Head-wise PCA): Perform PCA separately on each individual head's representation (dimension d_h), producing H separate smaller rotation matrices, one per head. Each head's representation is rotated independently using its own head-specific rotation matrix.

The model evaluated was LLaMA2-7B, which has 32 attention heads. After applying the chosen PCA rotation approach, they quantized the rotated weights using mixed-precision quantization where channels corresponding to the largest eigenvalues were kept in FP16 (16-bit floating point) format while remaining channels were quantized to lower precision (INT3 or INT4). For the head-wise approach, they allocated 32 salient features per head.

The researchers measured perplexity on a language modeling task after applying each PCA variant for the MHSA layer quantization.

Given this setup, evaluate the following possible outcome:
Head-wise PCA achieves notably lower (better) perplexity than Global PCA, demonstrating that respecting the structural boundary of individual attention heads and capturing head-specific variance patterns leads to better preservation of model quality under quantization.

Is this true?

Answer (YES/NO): YES